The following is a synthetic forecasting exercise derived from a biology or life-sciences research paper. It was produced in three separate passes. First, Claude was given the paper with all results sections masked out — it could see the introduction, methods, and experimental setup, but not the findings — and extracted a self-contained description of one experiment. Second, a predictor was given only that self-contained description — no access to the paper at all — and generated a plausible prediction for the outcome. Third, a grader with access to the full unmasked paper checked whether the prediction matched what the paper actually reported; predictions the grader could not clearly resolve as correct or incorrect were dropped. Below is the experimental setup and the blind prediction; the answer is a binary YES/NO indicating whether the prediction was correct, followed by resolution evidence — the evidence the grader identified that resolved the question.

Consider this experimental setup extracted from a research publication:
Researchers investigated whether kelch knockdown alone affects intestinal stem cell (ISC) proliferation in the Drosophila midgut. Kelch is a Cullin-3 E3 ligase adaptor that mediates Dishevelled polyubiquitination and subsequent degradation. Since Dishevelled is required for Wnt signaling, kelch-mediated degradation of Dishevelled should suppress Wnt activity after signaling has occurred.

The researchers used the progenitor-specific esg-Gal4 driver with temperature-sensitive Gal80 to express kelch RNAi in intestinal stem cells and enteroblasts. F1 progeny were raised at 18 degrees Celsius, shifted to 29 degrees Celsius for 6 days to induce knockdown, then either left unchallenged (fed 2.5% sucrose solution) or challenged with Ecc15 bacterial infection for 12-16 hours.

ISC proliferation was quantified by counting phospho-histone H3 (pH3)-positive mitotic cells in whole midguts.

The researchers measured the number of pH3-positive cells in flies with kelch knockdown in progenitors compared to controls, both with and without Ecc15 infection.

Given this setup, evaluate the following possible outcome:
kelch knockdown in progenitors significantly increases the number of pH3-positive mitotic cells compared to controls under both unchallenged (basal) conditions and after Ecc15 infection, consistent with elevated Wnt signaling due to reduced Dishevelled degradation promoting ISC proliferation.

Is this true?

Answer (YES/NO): NO